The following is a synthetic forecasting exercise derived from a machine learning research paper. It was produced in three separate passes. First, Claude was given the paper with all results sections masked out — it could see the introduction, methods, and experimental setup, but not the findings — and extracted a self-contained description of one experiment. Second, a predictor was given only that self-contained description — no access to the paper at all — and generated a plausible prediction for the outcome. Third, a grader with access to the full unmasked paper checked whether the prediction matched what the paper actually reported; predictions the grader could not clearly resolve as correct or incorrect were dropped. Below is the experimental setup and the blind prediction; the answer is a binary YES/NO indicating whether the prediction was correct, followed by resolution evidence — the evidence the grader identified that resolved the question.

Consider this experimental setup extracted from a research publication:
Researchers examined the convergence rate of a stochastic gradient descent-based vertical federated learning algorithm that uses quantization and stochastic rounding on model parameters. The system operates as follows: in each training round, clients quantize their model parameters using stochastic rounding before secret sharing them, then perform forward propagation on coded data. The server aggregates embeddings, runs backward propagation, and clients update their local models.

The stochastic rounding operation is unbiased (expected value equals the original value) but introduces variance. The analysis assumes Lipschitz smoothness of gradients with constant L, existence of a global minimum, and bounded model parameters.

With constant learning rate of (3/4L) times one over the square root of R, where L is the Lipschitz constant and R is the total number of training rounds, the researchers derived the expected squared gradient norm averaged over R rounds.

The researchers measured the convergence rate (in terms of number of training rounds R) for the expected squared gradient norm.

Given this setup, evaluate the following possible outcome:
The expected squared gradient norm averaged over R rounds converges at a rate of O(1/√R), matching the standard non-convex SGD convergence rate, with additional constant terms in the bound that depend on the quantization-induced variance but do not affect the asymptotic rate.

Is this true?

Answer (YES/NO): YES